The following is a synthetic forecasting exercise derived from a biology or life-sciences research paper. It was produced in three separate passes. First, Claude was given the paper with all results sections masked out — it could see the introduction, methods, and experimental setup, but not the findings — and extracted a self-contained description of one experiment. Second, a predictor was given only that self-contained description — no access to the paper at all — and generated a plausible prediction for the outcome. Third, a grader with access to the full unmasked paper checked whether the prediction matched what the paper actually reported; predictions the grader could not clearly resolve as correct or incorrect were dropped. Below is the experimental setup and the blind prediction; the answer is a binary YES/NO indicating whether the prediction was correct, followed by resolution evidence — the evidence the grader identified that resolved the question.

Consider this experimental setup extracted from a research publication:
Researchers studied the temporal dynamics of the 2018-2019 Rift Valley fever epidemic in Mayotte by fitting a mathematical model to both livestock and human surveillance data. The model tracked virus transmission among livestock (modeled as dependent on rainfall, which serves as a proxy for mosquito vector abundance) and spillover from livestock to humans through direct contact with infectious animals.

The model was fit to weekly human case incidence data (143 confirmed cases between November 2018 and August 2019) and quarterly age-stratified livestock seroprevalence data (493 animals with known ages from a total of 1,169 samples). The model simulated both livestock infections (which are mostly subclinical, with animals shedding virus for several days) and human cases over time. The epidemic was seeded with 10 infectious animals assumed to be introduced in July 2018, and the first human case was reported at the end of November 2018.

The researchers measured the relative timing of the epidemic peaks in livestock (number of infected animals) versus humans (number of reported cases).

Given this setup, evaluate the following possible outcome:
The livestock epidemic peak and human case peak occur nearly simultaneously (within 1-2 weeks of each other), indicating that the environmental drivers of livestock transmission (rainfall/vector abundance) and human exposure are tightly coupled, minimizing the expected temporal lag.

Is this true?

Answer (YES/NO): YES